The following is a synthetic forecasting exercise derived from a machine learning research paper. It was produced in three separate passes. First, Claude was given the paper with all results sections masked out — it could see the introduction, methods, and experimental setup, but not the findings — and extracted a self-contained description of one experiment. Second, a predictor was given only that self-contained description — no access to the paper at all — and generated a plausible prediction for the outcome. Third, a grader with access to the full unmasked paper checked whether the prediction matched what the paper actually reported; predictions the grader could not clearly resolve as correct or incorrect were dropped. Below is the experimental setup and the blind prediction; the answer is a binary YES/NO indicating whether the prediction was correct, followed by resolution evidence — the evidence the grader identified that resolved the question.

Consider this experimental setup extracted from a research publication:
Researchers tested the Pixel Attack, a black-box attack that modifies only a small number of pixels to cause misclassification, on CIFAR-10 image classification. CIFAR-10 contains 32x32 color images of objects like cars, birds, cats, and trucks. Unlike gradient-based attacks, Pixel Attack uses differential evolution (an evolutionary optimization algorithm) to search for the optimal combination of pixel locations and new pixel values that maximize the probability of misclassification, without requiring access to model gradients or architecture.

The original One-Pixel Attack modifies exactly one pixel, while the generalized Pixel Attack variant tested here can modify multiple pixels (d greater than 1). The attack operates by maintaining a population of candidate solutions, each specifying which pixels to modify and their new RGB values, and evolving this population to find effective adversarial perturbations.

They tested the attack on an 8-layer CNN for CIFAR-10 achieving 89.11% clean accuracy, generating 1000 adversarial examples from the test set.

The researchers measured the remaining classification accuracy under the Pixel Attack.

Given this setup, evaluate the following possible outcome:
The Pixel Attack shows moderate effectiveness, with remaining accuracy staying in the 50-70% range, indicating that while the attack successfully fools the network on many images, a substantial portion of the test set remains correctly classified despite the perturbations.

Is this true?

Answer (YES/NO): NO